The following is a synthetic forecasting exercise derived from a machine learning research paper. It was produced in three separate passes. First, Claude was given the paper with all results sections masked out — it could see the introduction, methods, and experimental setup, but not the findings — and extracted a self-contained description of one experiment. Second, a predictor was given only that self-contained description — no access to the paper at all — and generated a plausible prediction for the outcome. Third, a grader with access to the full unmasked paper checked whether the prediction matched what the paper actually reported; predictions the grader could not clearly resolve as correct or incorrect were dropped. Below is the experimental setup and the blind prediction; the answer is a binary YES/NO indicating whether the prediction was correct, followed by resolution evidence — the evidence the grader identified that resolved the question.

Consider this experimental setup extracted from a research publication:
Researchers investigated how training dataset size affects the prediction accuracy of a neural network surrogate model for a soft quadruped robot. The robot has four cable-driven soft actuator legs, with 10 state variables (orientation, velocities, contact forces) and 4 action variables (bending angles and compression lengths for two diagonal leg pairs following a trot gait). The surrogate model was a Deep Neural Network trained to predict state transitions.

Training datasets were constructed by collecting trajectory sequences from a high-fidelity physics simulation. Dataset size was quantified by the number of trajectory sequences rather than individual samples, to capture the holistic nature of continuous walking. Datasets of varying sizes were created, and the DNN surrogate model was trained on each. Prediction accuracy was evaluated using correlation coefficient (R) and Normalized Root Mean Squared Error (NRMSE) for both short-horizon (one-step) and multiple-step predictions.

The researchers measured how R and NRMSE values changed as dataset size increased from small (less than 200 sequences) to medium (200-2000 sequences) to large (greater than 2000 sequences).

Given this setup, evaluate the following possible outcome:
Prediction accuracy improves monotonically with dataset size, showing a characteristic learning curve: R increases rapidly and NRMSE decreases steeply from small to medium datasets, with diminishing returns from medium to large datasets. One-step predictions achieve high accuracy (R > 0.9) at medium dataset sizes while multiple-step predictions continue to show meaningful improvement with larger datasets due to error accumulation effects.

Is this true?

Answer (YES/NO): NO